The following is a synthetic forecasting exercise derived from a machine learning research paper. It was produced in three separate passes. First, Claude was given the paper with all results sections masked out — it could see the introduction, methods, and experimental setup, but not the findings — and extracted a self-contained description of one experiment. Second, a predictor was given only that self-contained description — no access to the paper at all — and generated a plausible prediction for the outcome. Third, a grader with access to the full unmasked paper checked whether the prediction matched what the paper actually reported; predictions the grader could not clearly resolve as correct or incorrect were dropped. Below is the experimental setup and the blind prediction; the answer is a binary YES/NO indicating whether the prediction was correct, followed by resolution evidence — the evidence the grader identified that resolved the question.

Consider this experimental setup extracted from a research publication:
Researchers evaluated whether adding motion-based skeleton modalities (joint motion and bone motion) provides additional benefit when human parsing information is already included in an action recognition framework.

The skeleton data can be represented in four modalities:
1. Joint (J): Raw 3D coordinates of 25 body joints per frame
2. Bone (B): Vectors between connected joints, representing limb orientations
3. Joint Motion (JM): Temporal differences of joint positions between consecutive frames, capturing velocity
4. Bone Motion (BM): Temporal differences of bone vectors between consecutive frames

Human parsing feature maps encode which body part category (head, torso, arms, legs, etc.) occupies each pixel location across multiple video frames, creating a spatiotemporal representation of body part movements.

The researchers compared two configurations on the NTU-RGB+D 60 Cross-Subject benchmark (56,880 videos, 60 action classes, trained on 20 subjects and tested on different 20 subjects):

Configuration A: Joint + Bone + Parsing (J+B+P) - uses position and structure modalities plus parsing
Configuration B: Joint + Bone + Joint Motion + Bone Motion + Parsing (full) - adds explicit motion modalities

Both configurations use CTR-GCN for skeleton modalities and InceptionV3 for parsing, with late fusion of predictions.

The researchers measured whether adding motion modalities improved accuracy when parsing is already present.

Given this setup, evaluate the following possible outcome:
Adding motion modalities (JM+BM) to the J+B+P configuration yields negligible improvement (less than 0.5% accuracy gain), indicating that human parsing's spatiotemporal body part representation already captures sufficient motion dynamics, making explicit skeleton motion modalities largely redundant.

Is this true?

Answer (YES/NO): YES